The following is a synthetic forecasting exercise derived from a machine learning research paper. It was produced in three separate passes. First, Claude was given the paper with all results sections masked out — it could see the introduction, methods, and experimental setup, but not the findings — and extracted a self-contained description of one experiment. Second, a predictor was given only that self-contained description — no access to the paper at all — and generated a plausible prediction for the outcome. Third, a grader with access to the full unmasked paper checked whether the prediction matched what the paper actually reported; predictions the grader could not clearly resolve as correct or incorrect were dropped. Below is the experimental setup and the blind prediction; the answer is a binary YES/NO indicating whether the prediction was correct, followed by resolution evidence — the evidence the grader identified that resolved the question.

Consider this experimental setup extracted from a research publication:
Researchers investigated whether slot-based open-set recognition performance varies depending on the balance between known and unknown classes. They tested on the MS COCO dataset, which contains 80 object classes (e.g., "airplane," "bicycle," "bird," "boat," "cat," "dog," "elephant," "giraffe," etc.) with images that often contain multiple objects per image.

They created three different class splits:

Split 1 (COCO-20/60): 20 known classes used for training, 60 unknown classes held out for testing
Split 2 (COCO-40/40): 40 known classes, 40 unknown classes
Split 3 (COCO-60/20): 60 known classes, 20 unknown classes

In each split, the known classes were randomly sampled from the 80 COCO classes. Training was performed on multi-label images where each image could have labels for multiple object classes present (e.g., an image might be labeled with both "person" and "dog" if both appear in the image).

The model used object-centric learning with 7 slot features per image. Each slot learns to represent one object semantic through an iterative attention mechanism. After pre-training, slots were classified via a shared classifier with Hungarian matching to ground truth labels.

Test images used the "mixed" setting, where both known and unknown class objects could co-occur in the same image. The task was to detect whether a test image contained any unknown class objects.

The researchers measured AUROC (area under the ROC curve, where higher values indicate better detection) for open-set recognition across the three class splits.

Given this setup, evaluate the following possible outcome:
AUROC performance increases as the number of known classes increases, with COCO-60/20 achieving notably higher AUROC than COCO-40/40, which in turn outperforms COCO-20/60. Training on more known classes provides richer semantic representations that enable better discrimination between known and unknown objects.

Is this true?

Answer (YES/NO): NO